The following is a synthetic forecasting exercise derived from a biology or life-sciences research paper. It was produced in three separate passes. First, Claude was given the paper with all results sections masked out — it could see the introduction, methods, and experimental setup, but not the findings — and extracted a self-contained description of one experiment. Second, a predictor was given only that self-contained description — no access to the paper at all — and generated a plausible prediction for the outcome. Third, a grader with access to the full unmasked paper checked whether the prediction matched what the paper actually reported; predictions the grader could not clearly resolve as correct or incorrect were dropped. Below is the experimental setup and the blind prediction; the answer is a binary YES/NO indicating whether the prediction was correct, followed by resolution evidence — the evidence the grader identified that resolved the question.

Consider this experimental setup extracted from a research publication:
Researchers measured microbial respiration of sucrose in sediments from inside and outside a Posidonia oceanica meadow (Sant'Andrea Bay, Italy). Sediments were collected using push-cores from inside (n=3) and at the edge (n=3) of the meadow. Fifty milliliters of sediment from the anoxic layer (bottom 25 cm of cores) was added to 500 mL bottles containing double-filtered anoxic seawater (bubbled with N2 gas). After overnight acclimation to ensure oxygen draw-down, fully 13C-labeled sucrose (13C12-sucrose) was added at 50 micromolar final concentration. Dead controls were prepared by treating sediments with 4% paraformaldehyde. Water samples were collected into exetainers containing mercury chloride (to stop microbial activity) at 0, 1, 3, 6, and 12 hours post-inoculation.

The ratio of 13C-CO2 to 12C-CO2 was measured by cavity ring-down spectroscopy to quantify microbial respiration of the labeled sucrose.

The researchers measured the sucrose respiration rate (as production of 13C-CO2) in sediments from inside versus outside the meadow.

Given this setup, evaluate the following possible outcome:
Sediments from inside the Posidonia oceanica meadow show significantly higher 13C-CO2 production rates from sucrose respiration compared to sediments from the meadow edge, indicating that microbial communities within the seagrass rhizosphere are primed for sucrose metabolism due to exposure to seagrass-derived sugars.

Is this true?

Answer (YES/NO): NO